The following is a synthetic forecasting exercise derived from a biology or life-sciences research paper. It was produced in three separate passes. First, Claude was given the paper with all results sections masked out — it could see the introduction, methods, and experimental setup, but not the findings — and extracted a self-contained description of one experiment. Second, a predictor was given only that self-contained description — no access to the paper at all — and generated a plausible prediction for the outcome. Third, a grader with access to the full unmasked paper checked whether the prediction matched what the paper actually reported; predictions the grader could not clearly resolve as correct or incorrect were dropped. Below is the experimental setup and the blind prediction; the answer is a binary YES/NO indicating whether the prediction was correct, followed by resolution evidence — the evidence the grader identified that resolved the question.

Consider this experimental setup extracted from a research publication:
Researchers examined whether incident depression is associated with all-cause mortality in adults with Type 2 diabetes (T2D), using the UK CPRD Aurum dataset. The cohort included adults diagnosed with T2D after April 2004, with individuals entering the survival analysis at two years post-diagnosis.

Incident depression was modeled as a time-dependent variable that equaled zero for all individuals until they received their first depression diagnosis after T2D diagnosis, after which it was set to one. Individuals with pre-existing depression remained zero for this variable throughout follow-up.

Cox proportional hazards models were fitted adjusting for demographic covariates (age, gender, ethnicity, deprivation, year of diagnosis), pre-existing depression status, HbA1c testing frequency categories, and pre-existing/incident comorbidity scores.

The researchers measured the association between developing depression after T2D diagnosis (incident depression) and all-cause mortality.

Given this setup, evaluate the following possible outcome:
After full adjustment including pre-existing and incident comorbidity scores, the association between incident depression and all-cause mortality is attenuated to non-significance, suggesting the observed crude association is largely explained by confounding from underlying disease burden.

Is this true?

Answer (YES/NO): NO